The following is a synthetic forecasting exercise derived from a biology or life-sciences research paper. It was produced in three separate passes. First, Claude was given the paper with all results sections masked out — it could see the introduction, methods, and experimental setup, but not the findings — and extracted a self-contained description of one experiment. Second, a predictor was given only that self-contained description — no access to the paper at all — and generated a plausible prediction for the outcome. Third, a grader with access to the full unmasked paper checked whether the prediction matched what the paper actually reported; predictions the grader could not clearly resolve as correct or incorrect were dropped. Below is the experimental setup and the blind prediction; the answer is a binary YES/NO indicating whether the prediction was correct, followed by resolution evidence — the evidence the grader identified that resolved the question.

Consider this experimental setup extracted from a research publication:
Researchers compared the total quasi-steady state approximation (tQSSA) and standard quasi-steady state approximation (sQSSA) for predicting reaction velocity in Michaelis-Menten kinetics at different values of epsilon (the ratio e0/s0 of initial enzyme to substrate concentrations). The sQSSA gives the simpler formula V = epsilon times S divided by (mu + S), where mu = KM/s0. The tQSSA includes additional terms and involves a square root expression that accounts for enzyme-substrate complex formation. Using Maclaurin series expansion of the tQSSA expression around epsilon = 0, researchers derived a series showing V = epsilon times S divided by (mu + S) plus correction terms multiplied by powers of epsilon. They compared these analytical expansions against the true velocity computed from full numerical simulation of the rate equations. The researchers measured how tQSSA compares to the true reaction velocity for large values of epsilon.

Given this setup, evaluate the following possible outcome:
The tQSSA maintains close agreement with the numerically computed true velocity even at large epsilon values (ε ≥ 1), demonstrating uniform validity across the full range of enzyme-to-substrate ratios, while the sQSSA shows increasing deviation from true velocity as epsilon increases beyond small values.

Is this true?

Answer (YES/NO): NO